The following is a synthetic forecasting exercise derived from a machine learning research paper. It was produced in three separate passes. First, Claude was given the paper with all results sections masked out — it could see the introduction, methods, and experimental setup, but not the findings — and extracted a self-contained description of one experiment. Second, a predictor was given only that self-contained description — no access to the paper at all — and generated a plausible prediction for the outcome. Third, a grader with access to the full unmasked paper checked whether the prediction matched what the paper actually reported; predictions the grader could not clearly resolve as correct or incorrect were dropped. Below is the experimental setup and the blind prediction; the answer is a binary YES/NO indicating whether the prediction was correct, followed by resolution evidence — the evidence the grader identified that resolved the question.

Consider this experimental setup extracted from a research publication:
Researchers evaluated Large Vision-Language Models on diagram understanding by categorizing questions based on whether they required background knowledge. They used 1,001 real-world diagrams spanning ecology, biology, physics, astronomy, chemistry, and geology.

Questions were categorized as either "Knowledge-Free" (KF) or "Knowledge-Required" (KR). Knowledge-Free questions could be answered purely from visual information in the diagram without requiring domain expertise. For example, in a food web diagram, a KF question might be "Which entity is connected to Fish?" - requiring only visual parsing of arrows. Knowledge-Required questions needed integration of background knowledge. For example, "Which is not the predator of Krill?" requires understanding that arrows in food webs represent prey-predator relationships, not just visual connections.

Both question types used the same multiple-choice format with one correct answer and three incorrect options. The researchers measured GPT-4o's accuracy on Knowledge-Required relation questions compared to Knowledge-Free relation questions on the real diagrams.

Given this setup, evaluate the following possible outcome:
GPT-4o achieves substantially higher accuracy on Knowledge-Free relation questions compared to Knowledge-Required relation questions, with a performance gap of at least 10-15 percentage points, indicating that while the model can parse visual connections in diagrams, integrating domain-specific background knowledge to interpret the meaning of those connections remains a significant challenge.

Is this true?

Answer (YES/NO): NO